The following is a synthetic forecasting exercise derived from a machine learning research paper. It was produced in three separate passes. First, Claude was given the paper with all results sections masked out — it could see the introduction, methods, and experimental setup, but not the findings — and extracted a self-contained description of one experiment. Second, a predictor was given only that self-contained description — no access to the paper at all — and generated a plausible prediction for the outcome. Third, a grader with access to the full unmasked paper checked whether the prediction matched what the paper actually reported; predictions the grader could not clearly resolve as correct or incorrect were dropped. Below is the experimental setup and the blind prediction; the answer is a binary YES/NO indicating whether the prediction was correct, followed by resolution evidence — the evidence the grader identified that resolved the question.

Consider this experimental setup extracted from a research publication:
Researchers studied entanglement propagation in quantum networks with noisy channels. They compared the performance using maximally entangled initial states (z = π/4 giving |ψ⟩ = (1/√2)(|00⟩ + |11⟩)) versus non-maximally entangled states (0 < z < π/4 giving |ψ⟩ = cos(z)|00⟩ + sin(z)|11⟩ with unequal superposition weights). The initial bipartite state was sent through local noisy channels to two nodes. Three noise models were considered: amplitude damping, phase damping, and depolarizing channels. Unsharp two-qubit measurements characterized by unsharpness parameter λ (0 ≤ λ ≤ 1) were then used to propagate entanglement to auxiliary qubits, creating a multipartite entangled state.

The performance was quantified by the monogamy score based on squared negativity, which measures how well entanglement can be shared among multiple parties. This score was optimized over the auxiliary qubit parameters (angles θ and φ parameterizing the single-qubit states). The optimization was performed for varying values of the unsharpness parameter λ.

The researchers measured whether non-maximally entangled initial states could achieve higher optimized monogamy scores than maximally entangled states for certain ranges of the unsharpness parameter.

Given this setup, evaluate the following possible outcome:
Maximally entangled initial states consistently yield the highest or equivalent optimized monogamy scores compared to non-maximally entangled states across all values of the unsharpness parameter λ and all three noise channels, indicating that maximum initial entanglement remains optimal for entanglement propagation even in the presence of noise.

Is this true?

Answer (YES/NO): NO